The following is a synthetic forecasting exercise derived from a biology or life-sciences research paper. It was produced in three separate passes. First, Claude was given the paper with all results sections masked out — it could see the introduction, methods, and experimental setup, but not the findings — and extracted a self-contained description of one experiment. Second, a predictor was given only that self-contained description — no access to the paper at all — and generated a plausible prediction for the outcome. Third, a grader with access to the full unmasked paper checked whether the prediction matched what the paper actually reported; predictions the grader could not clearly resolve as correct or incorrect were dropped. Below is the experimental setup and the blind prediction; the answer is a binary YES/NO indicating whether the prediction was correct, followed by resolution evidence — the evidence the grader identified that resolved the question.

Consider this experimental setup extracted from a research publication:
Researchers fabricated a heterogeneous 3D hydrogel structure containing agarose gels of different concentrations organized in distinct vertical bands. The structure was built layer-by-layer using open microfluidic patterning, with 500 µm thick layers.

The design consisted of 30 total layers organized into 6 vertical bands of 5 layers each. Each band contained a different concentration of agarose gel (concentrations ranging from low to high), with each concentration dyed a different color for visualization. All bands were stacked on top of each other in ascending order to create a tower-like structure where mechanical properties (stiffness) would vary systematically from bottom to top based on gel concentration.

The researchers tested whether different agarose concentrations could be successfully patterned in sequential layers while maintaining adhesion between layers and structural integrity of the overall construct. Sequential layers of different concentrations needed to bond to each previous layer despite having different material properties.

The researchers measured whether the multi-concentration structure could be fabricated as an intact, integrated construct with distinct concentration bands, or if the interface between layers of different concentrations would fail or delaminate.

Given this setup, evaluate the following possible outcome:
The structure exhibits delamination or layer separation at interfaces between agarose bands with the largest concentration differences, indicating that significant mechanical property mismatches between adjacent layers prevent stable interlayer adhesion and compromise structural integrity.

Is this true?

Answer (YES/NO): NO